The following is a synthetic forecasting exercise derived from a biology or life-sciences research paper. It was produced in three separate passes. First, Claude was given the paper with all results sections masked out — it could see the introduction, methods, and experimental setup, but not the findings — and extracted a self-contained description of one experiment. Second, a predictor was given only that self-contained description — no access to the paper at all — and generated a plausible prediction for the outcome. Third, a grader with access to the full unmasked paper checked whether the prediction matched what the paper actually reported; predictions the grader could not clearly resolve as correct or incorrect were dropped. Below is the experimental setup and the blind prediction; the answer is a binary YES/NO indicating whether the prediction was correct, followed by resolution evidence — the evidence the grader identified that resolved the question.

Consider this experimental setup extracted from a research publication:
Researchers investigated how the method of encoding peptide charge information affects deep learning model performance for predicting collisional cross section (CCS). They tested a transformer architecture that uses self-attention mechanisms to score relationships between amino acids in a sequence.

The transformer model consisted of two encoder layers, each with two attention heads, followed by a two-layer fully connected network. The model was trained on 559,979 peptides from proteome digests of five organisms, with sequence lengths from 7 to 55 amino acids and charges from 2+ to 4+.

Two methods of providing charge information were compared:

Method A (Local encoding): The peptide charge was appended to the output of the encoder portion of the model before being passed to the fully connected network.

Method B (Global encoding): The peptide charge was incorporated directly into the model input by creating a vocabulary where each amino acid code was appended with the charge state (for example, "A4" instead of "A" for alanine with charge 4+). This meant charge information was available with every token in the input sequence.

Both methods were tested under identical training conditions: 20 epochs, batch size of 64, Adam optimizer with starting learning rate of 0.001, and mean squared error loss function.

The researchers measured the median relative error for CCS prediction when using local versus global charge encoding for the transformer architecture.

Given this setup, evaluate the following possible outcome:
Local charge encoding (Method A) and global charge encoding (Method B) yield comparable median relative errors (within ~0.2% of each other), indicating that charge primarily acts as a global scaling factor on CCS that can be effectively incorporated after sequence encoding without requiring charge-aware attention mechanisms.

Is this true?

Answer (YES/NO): NO